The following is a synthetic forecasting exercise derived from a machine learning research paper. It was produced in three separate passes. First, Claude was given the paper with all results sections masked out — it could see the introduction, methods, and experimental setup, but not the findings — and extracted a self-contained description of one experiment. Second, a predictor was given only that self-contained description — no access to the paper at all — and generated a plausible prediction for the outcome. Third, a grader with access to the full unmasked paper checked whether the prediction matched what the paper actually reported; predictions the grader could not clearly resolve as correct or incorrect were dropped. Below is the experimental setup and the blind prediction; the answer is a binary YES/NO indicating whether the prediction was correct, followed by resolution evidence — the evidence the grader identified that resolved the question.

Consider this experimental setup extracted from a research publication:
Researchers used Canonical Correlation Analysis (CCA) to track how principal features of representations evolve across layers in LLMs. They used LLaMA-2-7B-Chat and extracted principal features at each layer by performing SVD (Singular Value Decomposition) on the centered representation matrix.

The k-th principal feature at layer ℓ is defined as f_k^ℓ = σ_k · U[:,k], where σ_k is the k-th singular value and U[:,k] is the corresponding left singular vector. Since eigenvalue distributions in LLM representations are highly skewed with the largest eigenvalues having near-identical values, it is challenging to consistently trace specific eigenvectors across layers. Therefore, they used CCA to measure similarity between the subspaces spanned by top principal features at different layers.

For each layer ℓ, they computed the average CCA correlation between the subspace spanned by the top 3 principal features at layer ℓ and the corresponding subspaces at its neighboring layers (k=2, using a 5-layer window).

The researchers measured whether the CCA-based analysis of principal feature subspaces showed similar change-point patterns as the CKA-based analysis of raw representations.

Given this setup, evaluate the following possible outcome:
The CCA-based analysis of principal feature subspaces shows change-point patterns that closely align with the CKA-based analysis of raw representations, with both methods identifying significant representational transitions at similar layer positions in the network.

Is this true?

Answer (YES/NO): YES